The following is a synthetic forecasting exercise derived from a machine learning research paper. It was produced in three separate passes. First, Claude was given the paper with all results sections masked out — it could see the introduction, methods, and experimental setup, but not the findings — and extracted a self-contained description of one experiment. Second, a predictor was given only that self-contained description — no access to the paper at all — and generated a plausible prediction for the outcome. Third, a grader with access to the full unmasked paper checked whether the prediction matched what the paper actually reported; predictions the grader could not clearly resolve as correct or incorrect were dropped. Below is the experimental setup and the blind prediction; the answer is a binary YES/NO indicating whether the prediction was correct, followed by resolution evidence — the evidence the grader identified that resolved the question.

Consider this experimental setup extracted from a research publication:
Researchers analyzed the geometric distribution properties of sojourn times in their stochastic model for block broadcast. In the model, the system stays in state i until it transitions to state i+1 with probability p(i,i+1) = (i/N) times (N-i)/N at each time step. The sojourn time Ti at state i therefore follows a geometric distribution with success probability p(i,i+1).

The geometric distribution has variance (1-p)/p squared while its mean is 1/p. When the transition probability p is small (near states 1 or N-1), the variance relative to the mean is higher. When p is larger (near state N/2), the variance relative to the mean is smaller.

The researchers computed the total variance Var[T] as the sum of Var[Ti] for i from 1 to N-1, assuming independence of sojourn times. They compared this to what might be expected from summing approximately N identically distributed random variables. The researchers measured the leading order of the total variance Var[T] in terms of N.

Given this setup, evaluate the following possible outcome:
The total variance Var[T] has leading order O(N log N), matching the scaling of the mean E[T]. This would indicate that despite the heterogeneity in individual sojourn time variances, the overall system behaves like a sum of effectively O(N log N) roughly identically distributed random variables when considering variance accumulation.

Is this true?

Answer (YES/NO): NO